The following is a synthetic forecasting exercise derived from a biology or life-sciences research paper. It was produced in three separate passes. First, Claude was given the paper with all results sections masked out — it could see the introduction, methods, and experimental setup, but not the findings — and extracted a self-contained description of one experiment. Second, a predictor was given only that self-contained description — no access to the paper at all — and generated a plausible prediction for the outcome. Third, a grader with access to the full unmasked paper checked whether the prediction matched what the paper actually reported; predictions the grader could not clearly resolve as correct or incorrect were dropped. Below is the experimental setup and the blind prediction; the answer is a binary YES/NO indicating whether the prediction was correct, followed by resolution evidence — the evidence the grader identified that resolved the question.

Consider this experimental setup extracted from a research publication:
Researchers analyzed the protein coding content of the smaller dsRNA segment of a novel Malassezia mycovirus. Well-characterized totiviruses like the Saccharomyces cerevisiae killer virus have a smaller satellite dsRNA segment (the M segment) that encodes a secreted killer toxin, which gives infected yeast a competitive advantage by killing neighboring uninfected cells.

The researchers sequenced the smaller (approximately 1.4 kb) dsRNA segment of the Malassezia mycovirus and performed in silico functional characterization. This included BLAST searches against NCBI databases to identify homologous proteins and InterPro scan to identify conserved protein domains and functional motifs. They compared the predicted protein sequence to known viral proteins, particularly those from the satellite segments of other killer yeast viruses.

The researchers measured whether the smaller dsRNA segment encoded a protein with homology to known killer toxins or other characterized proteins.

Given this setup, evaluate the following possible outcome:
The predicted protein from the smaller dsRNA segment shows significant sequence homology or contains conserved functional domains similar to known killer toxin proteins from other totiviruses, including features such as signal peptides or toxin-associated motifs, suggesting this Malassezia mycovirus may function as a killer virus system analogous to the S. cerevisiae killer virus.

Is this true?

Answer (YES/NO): NO